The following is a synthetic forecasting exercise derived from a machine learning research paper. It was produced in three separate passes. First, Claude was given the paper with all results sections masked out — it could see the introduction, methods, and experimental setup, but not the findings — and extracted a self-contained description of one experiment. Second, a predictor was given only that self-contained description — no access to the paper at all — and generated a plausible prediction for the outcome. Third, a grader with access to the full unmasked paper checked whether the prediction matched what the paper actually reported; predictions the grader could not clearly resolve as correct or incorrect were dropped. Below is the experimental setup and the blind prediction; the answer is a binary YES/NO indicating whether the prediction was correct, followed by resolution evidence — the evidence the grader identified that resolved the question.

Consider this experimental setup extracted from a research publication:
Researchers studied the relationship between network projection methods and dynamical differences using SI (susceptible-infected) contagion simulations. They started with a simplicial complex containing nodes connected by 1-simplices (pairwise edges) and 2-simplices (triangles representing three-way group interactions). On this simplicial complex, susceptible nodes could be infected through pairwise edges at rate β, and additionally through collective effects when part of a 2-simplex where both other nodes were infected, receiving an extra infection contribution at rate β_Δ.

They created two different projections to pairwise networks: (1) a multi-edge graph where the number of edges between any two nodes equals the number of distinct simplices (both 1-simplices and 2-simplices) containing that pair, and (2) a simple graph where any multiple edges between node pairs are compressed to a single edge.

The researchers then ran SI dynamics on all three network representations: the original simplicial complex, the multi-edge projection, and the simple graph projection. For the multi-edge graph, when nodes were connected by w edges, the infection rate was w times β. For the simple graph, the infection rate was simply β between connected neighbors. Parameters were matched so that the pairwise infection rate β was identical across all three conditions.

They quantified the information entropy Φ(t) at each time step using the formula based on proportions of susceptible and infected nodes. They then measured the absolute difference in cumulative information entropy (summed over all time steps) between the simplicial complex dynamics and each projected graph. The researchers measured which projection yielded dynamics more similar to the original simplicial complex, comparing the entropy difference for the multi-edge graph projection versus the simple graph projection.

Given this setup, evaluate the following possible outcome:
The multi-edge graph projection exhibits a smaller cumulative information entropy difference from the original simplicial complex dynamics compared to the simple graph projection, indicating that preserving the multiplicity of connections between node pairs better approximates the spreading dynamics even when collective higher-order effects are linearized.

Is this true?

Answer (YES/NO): YES